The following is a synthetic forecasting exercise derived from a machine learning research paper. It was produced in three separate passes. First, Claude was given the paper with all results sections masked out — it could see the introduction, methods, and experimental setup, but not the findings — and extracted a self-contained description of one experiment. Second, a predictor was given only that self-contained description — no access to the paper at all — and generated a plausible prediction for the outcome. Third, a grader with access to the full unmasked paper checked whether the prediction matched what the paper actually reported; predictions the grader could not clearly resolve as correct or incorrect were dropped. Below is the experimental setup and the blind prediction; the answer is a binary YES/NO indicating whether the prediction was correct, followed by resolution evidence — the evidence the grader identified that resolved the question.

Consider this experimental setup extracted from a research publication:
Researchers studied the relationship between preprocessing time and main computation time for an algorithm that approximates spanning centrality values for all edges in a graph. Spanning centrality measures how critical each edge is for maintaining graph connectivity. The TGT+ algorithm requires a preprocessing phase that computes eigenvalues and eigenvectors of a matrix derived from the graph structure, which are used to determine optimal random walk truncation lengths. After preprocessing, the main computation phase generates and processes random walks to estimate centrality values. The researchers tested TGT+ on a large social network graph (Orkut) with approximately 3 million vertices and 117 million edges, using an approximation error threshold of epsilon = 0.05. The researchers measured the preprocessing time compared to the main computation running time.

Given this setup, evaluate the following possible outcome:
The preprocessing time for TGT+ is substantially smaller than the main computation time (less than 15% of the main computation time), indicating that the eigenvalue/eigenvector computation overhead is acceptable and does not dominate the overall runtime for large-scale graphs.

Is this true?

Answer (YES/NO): YES